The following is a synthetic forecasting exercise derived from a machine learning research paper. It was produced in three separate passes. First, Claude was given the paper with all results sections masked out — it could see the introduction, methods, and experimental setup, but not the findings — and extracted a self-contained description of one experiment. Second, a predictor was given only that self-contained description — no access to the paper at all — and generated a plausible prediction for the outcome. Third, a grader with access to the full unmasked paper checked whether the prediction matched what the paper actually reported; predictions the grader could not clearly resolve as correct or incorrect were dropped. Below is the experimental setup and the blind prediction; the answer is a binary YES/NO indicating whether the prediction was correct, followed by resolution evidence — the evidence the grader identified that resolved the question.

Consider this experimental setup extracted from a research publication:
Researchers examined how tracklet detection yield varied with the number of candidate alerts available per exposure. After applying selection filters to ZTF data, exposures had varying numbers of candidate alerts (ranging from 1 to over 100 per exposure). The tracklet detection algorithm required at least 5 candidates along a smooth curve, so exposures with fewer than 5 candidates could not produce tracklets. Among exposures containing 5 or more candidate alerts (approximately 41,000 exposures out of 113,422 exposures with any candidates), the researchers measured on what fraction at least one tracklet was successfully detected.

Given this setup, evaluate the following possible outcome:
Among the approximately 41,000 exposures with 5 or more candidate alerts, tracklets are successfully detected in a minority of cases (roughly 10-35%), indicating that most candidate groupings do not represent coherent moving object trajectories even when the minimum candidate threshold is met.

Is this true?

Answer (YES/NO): YES